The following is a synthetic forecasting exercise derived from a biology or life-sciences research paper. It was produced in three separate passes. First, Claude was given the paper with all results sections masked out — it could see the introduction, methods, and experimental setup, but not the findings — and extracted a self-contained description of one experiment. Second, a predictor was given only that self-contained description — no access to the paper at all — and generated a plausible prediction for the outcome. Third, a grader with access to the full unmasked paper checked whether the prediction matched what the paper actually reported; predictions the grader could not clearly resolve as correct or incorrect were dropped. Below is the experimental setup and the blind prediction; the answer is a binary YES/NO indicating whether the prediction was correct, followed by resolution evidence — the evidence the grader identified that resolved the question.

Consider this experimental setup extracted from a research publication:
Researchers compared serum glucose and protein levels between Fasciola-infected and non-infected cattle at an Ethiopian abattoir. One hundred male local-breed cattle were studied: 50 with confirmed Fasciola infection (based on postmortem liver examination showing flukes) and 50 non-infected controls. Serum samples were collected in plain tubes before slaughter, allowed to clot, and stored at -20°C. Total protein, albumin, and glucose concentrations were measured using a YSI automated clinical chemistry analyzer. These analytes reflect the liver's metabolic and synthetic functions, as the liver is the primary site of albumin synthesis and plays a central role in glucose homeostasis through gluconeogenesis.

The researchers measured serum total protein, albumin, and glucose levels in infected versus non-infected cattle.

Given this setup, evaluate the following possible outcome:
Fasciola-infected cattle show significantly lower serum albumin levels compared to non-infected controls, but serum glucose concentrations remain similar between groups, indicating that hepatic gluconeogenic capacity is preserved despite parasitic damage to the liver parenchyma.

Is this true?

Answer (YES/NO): NO